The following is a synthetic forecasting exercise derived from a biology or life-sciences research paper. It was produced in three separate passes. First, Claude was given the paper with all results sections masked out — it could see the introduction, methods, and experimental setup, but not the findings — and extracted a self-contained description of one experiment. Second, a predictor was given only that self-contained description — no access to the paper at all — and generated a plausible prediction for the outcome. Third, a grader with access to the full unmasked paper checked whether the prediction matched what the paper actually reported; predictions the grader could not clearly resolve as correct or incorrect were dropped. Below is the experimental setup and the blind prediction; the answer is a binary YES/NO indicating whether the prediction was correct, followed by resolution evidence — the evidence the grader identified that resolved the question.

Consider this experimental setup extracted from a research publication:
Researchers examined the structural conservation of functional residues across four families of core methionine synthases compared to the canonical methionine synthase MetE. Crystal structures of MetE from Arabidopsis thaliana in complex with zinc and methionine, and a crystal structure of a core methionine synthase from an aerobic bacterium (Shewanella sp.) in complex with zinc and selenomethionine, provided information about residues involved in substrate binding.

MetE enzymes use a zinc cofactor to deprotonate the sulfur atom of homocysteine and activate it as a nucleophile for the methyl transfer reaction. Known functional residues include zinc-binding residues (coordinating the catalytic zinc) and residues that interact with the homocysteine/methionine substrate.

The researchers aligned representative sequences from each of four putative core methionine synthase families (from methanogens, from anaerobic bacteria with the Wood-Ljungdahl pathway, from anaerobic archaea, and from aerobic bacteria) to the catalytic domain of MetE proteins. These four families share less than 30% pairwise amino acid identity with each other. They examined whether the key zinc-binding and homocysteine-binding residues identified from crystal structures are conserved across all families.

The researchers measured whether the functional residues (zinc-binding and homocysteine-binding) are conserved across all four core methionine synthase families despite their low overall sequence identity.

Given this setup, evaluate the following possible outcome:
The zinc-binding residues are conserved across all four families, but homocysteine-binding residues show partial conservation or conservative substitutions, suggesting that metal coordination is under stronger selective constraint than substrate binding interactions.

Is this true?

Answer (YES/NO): NO